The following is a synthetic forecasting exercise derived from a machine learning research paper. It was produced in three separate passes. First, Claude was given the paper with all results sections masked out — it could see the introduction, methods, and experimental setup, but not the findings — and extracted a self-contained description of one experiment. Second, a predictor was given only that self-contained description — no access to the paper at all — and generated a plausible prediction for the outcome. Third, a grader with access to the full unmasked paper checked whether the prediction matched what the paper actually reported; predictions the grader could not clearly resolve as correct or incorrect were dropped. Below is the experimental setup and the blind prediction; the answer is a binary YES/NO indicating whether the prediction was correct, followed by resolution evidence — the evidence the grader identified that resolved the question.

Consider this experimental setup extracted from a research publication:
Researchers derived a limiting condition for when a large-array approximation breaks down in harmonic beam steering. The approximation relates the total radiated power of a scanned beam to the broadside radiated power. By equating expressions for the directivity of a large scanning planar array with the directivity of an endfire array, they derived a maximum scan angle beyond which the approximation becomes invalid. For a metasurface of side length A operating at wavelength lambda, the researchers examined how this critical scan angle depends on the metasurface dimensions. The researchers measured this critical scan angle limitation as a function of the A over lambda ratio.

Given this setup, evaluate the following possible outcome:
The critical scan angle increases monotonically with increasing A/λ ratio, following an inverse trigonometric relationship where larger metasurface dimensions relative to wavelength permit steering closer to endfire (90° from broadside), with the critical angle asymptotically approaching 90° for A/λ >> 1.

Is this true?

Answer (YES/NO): YES